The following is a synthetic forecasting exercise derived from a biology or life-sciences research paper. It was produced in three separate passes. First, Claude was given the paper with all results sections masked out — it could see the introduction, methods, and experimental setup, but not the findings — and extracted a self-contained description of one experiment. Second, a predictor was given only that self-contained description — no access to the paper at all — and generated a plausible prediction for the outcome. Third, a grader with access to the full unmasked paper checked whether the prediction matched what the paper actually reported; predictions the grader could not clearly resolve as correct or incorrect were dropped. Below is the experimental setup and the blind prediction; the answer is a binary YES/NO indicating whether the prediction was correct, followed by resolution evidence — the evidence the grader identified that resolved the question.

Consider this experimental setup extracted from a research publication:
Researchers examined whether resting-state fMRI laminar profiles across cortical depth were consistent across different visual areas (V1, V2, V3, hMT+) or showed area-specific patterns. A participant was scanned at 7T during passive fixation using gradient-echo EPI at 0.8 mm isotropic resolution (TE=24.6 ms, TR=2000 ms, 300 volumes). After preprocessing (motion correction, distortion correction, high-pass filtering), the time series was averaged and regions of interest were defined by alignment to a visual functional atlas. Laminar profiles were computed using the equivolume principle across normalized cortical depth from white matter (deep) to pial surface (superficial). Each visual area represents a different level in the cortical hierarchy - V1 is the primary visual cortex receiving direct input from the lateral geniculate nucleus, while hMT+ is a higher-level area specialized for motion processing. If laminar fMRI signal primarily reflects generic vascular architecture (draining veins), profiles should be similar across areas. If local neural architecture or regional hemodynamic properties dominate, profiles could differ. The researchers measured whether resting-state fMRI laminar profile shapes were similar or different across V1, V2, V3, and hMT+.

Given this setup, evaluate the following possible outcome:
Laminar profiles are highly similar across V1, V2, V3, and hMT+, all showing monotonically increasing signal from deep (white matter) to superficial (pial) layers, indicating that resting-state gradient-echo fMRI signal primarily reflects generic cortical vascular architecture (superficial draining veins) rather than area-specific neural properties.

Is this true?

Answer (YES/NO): NO